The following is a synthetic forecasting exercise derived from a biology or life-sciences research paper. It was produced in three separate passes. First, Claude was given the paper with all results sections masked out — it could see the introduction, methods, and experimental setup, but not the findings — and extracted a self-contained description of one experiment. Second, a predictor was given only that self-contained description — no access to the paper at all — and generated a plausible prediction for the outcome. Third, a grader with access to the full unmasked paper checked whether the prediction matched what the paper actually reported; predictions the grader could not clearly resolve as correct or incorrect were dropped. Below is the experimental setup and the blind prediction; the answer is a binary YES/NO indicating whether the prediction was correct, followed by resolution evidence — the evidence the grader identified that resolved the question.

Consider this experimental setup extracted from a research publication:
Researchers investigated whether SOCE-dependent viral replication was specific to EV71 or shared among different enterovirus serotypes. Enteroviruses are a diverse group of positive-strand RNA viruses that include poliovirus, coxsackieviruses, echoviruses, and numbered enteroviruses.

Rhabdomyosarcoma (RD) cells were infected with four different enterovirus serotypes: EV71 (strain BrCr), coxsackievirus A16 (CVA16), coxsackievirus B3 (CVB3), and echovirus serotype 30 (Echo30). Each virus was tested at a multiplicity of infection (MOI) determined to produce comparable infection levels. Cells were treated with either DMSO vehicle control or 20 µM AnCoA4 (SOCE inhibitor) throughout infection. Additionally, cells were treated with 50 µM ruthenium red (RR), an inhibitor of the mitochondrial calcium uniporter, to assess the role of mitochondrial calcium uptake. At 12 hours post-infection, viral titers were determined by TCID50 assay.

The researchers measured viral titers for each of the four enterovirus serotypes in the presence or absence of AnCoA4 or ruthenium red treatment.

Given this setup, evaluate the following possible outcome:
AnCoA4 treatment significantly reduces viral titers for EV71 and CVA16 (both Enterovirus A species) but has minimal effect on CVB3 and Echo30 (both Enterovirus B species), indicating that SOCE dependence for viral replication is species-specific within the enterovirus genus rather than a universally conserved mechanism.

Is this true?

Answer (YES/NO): NO